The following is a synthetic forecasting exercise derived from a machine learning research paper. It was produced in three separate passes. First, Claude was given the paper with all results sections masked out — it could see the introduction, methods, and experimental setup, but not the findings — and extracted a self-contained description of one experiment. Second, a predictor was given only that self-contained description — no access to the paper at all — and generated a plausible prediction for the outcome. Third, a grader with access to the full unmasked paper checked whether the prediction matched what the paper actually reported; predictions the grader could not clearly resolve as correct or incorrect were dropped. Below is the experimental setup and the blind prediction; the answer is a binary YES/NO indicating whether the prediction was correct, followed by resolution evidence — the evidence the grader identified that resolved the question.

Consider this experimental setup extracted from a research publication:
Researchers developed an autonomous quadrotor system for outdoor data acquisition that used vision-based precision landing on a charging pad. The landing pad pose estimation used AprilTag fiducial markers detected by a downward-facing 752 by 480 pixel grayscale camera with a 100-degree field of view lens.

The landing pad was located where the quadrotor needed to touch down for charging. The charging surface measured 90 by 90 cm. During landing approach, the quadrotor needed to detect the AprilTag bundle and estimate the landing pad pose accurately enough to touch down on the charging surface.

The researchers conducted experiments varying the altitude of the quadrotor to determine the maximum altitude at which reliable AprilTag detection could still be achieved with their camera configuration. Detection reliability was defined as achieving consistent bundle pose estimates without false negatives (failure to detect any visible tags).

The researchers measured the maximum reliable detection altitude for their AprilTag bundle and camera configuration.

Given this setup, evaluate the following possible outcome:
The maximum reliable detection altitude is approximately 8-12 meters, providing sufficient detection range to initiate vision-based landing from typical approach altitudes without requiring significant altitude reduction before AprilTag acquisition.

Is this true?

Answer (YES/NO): NO